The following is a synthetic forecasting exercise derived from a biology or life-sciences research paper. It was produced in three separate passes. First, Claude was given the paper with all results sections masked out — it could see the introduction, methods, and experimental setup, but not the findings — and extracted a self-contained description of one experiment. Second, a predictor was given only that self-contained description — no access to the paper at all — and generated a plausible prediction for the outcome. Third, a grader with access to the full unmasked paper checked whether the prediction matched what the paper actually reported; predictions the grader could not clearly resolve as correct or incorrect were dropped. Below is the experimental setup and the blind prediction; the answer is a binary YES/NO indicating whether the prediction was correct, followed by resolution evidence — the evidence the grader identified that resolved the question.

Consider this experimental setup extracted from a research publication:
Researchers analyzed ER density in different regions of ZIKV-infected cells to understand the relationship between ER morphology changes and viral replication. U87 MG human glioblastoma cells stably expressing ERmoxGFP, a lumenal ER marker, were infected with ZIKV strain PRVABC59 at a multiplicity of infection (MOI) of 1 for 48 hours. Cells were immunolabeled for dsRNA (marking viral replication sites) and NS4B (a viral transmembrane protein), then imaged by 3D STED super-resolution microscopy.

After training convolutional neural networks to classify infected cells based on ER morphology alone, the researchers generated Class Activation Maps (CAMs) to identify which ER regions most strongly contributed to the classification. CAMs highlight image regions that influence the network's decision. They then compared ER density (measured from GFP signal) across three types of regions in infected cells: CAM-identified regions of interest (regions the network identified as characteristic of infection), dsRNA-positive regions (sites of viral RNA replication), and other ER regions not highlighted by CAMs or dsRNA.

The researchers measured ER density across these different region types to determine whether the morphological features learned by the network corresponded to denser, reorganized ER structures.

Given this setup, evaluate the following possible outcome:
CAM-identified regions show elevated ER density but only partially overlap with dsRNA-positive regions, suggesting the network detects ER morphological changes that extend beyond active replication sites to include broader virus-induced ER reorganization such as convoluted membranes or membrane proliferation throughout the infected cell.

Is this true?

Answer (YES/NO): NO